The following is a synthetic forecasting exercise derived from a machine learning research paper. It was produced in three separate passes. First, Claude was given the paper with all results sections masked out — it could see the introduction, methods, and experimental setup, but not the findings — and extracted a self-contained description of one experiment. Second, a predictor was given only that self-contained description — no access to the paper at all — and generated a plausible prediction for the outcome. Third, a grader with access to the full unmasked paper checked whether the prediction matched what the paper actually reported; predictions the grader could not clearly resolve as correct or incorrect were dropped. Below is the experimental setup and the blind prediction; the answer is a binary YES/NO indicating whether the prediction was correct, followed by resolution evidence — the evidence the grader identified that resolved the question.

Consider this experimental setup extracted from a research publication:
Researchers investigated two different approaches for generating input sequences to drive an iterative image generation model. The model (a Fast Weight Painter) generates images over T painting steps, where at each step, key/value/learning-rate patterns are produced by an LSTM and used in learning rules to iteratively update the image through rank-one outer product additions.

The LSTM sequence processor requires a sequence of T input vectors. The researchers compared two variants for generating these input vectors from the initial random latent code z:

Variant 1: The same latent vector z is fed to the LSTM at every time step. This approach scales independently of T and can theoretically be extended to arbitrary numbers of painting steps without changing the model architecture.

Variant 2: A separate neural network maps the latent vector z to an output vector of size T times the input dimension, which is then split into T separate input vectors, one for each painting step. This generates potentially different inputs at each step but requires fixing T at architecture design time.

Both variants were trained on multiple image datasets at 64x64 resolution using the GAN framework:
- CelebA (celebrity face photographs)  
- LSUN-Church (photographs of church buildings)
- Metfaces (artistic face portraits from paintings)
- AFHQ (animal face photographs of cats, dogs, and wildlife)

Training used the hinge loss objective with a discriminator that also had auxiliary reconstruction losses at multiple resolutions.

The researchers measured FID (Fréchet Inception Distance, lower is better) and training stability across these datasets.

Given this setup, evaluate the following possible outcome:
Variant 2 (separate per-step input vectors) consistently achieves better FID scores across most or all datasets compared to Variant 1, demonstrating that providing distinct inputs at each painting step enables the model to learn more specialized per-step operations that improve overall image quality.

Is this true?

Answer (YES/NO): YES